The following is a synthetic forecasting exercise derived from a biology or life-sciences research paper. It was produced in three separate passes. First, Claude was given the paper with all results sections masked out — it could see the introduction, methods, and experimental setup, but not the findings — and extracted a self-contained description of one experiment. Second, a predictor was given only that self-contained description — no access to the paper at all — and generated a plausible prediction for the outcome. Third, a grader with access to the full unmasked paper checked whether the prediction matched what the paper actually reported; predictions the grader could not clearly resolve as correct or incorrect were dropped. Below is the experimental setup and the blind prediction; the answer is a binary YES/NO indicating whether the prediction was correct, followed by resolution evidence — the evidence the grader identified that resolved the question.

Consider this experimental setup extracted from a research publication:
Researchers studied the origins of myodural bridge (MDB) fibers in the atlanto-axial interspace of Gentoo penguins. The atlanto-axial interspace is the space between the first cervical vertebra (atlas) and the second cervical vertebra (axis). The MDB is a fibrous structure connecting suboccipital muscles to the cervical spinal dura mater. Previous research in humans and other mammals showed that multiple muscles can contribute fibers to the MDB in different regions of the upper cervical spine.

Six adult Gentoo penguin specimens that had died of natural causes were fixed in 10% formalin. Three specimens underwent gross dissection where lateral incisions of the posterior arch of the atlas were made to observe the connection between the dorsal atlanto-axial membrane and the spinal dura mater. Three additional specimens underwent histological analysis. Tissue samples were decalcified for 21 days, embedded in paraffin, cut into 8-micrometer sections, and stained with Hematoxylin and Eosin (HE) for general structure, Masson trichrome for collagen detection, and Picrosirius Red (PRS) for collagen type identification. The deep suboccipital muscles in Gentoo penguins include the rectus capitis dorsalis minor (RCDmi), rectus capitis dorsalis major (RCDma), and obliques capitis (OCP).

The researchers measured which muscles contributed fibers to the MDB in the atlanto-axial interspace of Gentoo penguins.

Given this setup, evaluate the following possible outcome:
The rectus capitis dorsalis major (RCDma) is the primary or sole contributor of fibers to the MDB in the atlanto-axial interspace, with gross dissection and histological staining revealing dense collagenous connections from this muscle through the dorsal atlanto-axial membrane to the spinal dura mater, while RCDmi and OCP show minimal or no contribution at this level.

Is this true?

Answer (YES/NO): NO